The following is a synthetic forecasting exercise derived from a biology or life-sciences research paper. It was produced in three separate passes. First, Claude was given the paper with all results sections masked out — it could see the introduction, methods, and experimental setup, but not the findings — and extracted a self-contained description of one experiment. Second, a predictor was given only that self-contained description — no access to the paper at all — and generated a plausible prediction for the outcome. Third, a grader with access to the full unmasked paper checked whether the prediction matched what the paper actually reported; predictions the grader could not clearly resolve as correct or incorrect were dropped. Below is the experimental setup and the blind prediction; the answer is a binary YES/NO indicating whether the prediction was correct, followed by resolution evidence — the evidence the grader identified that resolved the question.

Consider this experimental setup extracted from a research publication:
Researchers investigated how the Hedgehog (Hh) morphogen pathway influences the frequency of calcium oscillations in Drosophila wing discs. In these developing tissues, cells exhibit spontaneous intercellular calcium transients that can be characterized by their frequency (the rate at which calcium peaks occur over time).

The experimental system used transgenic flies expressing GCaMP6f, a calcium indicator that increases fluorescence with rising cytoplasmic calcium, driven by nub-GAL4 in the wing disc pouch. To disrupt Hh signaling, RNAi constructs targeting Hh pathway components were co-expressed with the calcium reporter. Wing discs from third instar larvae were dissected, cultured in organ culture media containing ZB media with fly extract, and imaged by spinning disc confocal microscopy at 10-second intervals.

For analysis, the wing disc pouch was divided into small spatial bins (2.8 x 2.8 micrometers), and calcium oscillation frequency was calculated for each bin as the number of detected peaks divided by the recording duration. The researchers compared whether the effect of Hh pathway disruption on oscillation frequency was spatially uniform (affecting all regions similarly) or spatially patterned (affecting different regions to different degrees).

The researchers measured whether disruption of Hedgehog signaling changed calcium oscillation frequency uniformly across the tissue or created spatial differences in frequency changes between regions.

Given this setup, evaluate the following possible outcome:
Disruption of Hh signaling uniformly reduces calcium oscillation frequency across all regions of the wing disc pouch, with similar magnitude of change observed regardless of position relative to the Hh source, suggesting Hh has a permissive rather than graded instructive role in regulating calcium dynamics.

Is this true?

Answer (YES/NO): NO